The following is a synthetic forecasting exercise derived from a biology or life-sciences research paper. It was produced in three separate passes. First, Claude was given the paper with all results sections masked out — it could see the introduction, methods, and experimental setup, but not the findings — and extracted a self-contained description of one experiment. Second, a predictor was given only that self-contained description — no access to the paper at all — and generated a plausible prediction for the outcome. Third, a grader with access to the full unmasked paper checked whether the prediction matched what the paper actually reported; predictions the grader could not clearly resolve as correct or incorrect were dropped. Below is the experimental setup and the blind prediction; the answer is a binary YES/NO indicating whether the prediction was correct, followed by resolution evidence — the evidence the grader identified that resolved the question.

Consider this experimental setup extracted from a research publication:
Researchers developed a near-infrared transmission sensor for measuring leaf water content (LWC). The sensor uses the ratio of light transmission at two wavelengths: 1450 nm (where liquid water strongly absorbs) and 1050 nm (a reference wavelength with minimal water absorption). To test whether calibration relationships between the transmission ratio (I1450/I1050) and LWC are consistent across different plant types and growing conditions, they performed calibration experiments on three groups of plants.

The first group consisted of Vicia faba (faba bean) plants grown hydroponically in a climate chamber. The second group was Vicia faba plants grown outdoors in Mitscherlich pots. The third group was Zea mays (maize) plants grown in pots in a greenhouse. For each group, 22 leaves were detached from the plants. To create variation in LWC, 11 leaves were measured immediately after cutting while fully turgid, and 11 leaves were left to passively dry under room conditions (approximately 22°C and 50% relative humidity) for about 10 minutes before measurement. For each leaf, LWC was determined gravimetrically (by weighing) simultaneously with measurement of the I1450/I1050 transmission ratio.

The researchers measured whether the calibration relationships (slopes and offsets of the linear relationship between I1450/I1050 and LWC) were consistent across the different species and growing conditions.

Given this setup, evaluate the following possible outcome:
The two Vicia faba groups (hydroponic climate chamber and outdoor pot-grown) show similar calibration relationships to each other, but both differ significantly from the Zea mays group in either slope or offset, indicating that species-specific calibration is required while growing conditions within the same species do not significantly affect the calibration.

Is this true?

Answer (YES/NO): NO